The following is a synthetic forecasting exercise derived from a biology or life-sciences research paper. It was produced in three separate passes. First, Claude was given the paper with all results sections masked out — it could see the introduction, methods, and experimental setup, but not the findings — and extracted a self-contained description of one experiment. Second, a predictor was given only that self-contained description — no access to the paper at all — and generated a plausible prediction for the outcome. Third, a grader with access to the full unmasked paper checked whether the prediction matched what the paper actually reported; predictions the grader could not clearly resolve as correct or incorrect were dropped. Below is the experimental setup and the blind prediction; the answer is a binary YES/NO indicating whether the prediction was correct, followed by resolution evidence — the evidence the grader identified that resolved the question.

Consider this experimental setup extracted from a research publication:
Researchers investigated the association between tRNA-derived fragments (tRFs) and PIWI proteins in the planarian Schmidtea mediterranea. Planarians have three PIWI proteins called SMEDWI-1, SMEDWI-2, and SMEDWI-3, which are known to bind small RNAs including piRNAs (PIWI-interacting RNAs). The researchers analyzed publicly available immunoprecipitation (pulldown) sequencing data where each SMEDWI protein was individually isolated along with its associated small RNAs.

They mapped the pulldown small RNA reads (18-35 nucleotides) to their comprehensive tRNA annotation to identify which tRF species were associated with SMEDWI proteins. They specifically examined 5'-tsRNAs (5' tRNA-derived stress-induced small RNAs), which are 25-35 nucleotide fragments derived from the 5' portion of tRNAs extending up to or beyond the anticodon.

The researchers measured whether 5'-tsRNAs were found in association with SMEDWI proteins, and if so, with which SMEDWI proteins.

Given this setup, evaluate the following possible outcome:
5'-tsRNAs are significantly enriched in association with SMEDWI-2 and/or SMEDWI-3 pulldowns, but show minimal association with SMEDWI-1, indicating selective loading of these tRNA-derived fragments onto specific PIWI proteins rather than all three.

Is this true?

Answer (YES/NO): NO